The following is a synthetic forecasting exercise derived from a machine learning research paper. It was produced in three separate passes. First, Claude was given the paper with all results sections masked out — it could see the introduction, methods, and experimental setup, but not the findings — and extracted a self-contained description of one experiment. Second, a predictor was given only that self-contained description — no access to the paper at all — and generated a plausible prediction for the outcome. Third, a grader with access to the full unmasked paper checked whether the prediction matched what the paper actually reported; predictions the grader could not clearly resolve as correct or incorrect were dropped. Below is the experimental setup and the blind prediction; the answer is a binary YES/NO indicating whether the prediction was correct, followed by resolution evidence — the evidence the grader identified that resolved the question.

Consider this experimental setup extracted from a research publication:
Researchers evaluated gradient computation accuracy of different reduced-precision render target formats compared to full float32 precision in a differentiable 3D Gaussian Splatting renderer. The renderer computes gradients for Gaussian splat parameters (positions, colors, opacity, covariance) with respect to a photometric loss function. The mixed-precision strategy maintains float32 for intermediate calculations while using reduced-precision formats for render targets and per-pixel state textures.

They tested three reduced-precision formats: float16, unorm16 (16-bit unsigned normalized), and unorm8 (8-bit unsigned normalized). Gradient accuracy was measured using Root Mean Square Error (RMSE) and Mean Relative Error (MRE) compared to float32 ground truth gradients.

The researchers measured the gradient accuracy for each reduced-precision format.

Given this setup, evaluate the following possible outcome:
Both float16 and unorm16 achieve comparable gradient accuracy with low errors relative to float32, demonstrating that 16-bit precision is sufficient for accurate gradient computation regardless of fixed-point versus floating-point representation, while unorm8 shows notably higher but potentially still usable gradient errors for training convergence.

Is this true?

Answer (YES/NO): NO